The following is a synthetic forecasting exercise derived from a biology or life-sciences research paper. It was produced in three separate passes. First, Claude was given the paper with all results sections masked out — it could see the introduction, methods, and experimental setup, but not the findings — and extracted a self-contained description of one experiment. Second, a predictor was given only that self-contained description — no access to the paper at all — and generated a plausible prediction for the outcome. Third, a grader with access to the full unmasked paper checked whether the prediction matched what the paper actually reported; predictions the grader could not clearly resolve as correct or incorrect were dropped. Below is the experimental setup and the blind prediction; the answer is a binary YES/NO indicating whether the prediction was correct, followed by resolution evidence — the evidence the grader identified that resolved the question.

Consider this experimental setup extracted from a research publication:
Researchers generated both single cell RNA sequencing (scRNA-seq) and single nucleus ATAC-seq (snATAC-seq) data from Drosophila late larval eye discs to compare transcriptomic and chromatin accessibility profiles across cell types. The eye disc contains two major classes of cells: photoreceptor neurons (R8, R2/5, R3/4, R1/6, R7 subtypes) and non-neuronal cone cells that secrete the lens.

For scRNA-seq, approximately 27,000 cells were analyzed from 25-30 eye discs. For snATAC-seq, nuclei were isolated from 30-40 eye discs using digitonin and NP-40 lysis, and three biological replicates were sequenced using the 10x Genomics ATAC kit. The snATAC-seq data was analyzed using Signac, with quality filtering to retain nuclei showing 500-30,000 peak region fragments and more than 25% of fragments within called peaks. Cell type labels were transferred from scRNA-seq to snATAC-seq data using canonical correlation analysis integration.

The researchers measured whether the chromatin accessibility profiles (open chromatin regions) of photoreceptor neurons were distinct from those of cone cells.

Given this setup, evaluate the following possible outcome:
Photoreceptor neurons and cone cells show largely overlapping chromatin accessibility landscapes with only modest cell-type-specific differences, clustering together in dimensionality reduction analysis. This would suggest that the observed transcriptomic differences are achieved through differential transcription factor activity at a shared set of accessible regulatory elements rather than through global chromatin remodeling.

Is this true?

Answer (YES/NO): NO